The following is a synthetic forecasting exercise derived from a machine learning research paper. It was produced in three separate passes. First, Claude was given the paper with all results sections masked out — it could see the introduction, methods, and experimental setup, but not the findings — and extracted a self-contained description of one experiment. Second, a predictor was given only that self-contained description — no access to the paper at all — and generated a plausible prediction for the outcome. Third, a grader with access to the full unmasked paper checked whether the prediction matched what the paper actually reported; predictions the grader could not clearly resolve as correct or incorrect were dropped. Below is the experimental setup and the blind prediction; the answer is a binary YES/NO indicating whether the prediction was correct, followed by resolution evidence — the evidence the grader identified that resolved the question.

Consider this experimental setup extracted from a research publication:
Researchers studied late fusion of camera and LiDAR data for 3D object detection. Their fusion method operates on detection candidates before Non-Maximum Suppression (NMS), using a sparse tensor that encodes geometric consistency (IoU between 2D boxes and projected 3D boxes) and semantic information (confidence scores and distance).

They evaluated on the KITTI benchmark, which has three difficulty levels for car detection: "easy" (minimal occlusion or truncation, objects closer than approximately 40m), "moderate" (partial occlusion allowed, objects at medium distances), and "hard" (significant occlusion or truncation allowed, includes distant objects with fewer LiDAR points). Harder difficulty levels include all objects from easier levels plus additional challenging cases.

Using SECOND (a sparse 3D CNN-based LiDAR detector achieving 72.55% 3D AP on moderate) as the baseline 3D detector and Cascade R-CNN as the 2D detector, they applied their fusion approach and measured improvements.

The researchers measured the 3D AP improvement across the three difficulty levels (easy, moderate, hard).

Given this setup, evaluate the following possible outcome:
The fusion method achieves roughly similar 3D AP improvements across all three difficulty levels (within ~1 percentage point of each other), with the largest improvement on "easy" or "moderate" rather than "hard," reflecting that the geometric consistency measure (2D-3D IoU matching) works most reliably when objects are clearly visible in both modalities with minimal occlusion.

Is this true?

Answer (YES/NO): NO